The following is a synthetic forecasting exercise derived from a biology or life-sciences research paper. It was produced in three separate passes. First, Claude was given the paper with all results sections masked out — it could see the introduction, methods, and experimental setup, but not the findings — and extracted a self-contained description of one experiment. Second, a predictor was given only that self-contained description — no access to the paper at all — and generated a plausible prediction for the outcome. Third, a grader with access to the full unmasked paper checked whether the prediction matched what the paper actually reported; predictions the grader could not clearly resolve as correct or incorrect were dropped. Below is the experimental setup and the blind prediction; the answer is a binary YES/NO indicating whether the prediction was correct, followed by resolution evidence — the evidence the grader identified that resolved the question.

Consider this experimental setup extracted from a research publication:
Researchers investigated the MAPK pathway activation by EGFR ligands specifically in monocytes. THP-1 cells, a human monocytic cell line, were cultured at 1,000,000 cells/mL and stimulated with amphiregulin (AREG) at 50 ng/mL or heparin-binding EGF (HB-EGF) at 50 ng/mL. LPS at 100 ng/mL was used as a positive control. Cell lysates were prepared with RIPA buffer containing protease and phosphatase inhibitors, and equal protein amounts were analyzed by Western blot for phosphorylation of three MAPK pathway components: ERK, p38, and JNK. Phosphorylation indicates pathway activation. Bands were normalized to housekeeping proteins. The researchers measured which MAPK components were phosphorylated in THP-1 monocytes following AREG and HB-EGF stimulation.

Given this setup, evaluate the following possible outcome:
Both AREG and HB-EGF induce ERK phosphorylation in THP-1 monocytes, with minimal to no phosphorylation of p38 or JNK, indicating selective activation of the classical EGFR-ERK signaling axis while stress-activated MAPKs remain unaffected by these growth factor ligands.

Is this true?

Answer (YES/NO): NO